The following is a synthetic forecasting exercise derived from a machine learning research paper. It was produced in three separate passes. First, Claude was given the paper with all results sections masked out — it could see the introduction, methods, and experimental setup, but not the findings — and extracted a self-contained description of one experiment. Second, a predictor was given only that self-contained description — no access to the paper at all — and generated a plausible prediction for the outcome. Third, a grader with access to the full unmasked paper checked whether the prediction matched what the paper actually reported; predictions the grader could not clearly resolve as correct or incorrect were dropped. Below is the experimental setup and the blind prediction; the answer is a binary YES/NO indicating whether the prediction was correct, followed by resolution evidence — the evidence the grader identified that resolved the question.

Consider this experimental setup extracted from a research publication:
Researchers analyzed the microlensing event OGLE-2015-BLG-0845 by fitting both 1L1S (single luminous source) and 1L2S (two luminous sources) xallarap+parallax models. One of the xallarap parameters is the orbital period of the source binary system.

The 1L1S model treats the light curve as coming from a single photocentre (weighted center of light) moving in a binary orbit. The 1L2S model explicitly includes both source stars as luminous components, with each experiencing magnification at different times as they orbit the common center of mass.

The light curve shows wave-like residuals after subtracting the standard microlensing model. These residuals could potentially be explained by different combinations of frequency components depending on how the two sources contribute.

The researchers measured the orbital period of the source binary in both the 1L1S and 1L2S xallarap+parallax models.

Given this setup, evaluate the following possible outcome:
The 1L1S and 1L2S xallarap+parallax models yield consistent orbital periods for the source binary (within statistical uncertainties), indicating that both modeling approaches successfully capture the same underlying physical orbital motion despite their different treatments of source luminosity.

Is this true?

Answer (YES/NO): NO